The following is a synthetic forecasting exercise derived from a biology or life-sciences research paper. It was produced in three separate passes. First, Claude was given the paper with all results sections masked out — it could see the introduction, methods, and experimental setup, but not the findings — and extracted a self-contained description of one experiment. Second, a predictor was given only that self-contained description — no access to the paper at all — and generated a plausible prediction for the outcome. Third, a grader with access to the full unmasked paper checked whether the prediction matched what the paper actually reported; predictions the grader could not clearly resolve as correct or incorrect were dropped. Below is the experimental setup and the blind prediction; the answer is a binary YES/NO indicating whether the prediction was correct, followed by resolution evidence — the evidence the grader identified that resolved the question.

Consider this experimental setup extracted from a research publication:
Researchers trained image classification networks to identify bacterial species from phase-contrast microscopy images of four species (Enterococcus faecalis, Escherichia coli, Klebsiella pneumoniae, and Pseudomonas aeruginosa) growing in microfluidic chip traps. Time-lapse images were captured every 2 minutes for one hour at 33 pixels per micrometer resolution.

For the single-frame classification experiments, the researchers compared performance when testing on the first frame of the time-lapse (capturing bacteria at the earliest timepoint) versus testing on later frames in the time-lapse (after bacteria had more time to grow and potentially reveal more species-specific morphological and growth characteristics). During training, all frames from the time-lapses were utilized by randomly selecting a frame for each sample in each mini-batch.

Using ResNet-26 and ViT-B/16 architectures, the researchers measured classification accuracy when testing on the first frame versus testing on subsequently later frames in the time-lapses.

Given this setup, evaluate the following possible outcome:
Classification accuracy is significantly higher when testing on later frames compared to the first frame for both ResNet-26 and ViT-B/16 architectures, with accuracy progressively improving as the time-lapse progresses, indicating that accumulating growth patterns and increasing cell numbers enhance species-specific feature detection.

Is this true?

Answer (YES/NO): NO